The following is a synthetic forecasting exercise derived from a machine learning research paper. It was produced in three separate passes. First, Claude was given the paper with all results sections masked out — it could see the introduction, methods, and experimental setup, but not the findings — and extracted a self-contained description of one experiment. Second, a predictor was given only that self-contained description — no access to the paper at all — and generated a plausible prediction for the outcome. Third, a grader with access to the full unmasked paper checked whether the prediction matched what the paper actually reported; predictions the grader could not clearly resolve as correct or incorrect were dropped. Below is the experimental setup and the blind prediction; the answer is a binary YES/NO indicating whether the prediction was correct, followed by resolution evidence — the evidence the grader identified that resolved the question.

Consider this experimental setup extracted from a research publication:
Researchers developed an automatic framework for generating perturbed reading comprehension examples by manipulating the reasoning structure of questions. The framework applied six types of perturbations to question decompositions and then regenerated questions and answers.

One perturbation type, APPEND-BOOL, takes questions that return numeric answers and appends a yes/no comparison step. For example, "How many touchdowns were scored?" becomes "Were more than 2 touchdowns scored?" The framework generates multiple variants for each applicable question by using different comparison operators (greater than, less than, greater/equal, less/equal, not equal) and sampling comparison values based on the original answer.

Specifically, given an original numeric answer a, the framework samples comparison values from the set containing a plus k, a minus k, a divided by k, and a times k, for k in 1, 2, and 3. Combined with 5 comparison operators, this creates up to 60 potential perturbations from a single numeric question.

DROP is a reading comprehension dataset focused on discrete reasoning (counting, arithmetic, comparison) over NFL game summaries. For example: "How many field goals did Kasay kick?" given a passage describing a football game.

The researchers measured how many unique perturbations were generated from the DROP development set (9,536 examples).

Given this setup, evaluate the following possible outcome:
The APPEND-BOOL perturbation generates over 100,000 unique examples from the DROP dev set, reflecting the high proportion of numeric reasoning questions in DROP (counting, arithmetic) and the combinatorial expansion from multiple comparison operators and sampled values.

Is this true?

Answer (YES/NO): NO